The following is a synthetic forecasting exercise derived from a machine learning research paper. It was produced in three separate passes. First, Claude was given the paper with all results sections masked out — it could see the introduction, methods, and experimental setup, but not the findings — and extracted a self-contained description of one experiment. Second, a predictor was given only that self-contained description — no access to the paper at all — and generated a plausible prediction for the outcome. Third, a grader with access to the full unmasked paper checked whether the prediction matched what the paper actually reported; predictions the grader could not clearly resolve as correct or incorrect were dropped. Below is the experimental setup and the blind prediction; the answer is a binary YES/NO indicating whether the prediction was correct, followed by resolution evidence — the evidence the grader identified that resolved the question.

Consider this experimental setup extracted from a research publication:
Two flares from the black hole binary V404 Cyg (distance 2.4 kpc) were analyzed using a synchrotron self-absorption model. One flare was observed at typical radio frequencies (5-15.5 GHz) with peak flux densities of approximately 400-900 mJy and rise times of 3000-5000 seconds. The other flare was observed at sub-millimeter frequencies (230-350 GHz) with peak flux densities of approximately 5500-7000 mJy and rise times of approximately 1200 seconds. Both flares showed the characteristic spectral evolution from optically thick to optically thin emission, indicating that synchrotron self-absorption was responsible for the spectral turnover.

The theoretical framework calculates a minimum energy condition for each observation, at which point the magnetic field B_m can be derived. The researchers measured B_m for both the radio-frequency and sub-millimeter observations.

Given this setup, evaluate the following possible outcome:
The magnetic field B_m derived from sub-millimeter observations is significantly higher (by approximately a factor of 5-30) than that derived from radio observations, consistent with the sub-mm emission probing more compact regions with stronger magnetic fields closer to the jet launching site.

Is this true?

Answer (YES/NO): YES